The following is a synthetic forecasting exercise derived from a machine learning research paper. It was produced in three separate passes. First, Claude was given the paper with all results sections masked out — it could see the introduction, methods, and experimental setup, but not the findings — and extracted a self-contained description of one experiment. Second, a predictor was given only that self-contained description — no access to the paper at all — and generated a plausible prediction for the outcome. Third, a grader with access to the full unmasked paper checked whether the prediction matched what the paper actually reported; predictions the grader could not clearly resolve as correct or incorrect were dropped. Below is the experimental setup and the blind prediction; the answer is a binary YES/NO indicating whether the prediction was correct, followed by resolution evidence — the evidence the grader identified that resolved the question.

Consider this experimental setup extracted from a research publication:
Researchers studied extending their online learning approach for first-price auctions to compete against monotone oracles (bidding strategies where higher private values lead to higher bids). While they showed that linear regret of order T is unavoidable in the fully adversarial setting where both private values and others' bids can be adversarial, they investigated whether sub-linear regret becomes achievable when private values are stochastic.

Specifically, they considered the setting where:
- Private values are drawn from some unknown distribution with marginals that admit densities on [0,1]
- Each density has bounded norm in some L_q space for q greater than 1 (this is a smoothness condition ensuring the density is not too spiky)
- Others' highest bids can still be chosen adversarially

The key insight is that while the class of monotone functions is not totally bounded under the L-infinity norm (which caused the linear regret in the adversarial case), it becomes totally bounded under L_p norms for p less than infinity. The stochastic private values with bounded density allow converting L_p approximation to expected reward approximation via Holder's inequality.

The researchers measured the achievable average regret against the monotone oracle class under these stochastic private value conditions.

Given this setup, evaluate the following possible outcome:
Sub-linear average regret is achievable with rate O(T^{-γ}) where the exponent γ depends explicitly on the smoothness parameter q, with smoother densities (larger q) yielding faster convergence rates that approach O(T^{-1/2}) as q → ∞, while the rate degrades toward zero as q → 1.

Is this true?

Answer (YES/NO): NO